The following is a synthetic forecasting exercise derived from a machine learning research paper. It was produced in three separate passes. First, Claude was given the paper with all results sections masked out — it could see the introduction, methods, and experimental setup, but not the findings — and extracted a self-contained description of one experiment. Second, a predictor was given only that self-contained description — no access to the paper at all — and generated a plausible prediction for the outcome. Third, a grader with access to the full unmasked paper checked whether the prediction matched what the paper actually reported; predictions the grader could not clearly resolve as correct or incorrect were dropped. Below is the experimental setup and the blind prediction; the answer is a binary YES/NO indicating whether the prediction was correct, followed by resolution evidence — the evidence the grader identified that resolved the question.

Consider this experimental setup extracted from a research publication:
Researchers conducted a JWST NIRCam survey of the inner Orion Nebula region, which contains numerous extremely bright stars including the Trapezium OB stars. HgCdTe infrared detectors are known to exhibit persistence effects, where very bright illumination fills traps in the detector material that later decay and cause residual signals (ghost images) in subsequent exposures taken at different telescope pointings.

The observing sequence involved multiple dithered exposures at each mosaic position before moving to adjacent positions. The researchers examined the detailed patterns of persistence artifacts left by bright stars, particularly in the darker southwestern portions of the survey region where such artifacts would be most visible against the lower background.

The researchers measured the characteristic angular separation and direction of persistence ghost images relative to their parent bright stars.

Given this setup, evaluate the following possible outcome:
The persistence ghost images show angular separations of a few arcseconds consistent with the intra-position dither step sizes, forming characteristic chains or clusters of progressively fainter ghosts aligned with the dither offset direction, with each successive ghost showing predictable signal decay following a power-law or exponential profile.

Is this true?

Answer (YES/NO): NO